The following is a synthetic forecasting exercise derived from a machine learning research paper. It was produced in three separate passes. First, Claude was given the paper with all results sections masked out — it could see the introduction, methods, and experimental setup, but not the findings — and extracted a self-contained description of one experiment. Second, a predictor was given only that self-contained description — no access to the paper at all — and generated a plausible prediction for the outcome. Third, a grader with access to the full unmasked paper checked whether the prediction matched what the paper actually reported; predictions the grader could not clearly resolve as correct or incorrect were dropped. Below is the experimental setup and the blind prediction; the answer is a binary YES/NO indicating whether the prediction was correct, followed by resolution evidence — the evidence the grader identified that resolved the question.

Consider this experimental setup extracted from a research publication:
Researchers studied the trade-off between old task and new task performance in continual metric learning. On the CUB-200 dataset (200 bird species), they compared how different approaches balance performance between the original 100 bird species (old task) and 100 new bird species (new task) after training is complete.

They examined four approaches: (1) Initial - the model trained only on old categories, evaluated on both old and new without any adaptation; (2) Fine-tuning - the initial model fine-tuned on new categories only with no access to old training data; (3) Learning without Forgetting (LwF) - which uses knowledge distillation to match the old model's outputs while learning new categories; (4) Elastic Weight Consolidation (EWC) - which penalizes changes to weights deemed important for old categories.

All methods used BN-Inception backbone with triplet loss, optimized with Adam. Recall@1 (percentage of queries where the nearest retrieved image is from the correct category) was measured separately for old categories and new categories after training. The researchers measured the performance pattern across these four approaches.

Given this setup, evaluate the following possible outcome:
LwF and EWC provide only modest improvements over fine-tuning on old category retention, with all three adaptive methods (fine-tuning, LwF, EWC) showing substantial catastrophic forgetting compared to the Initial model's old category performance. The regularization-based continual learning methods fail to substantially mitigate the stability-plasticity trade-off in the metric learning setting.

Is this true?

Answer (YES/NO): NO